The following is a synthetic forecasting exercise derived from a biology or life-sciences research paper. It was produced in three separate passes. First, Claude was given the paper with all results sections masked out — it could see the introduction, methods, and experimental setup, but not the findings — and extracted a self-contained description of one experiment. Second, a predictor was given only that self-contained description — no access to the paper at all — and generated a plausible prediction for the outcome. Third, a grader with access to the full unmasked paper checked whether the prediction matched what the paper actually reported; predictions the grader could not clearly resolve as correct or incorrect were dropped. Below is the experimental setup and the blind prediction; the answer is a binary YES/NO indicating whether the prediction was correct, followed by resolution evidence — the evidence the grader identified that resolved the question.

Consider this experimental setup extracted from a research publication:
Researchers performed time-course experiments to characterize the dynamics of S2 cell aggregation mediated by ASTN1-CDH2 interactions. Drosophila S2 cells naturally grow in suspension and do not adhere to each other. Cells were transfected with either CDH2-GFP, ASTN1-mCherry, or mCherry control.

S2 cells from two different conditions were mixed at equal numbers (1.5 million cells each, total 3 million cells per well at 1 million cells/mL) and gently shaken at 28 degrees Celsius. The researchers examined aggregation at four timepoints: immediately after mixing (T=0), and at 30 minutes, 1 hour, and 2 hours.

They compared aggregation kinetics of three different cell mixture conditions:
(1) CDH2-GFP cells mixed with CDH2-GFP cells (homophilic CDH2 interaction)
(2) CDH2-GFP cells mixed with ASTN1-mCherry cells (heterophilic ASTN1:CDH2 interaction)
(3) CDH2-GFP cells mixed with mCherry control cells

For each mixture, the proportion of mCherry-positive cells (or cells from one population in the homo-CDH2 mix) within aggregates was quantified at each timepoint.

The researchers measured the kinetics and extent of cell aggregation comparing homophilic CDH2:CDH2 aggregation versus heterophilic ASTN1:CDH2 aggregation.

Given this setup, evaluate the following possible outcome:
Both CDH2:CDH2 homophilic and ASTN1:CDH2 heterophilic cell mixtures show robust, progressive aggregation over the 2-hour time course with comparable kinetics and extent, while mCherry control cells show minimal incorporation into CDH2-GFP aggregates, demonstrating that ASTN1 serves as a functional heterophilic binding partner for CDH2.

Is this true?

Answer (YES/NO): NO